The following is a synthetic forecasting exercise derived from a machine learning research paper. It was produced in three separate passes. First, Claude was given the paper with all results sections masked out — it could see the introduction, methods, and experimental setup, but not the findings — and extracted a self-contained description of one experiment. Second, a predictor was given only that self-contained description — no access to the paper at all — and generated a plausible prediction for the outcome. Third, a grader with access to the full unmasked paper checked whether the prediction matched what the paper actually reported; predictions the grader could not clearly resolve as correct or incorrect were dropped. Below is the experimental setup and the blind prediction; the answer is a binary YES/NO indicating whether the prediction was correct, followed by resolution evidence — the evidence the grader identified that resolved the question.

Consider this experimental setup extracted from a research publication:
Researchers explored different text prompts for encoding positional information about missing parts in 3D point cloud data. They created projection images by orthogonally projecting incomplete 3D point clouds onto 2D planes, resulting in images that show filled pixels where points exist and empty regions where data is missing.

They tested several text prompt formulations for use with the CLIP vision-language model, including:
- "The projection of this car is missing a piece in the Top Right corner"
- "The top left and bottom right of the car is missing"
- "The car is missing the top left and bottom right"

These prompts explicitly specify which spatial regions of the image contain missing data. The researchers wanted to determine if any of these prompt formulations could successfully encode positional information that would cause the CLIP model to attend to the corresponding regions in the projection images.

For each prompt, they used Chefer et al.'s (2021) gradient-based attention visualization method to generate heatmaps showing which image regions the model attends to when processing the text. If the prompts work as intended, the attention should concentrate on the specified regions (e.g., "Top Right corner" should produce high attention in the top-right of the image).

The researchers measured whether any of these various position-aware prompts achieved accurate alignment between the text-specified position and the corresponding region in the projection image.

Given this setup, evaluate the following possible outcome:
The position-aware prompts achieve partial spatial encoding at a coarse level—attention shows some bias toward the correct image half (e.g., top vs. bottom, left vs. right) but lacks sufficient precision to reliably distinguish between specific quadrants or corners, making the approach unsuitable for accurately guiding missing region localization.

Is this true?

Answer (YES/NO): NO